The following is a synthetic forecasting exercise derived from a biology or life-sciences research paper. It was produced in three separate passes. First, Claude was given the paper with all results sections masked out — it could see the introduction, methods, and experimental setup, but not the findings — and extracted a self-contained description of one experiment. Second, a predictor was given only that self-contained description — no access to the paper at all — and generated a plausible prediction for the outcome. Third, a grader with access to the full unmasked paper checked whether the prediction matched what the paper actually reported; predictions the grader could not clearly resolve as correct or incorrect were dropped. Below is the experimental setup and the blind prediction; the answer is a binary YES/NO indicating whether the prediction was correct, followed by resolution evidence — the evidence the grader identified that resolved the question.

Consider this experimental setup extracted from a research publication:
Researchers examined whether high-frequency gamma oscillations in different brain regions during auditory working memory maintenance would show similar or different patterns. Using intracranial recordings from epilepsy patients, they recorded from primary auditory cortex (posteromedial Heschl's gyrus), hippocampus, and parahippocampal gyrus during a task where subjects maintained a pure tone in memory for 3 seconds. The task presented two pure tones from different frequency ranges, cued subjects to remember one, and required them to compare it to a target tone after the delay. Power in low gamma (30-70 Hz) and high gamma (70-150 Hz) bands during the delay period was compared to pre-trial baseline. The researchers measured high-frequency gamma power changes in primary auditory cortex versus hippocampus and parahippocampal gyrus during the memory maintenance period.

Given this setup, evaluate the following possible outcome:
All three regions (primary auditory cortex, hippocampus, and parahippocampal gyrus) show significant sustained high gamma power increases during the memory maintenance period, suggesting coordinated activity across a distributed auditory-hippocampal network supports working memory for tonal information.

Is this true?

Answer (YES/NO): NO